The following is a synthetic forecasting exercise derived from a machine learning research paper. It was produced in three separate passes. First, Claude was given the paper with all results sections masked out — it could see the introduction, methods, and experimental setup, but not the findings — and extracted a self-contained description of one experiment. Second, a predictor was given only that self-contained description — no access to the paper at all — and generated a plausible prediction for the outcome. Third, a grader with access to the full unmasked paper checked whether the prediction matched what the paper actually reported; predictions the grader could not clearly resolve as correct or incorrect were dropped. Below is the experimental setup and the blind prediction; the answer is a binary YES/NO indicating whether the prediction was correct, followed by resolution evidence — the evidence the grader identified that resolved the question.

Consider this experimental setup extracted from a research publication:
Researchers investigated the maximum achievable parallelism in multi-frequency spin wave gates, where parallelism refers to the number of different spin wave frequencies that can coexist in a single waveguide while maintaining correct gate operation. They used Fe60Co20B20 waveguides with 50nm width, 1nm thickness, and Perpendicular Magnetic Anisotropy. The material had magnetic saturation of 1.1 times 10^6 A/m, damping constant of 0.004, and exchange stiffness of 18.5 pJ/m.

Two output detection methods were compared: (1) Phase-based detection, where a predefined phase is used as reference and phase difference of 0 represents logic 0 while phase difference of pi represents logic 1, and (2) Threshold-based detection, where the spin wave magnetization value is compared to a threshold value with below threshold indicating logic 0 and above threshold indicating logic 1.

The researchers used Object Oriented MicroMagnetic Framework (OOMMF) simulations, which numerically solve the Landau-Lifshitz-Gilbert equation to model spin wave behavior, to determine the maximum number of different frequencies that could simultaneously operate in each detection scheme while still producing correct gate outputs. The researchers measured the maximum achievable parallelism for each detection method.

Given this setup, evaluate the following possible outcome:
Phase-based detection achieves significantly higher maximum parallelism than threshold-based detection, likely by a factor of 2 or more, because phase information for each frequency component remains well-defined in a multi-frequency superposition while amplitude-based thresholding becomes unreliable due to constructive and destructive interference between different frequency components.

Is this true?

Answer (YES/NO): NO